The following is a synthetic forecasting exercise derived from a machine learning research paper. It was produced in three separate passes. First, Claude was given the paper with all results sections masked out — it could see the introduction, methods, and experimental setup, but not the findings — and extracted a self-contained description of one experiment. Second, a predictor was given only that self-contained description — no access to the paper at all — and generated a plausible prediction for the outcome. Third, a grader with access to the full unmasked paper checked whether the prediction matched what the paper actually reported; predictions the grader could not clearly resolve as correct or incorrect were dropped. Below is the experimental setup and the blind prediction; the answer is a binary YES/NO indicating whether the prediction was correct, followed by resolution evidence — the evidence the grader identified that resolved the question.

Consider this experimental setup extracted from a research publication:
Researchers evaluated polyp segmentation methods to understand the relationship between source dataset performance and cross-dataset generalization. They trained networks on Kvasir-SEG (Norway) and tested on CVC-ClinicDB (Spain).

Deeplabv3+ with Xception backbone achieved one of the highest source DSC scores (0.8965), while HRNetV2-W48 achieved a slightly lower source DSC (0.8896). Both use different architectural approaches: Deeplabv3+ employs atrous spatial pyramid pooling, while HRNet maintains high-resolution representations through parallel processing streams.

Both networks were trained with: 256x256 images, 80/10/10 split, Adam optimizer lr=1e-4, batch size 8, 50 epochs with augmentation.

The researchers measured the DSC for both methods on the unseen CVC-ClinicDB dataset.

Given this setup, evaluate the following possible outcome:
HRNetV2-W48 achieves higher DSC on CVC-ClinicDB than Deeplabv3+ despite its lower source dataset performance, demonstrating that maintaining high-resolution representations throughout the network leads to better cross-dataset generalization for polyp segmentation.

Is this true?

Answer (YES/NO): YES